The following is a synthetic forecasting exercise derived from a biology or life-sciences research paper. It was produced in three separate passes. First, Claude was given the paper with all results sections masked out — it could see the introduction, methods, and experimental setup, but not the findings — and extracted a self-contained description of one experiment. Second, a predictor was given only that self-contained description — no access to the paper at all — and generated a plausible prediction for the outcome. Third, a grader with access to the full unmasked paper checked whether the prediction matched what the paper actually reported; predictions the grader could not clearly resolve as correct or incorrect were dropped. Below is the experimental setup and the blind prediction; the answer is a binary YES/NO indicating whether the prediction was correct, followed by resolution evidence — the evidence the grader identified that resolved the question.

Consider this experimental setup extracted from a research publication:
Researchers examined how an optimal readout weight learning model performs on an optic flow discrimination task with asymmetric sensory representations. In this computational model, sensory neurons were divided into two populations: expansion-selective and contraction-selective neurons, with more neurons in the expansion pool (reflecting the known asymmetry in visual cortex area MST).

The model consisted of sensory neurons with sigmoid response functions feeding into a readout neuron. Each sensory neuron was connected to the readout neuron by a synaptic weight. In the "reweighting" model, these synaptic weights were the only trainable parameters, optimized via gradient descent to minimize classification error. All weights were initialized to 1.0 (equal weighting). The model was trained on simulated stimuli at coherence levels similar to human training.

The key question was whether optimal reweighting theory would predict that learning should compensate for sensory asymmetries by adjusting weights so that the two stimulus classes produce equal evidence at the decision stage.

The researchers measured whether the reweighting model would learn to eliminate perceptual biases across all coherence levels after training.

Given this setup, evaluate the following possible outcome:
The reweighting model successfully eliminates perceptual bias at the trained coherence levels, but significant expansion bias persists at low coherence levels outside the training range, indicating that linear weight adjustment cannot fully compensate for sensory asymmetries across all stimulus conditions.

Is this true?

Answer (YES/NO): NO